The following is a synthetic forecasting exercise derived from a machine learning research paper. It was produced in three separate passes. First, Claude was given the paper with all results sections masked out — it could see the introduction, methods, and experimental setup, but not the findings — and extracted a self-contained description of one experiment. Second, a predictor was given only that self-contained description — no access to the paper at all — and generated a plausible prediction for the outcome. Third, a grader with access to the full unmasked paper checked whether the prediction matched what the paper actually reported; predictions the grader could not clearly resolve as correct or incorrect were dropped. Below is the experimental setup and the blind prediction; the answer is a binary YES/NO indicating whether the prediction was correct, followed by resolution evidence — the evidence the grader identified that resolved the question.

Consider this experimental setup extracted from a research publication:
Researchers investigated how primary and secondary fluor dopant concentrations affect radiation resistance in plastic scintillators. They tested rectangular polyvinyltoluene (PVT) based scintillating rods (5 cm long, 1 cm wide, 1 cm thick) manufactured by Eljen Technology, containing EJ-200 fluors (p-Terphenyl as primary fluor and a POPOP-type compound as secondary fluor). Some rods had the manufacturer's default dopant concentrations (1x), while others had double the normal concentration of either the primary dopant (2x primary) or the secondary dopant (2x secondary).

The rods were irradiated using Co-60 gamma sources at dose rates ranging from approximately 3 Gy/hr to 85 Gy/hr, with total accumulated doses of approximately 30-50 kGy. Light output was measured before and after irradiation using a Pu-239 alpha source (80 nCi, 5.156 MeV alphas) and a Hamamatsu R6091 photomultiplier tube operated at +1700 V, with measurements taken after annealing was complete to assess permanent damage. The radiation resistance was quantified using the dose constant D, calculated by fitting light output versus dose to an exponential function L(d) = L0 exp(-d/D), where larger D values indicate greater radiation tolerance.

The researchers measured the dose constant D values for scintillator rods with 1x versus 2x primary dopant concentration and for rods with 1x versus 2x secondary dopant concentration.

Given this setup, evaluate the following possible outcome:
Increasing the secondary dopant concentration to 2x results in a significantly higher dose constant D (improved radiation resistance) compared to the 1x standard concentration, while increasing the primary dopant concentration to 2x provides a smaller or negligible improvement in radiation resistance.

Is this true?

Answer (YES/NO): NO